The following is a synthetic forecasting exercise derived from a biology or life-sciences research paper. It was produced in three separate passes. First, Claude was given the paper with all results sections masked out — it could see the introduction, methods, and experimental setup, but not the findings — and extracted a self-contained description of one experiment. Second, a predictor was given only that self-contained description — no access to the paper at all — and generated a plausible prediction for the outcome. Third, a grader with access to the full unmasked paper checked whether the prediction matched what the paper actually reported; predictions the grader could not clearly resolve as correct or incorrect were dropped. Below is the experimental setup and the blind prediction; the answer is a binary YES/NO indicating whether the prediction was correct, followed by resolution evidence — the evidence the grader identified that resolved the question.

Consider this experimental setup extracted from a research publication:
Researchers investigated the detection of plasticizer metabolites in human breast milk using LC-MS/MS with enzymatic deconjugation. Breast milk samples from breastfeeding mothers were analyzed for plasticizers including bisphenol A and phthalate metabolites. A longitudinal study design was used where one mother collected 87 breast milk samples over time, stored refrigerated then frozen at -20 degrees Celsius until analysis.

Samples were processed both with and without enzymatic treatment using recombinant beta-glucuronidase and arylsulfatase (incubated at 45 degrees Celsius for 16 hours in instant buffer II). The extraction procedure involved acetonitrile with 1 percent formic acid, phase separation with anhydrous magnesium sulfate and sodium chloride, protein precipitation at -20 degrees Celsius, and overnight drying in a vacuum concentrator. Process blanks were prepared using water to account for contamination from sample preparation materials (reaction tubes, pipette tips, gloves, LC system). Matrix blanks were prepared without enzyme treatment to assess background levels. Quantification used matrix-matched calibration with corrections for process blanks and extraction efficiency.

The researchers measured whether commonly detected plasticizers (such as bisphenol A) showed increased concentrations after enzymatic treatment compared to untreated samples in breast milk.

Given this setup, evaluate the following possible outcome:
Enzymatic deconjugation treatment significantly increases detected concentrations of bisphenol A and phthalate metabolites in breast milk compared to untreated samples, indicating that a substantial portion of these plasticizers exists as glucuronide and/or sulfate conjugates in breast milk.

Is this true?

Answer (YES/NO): NO